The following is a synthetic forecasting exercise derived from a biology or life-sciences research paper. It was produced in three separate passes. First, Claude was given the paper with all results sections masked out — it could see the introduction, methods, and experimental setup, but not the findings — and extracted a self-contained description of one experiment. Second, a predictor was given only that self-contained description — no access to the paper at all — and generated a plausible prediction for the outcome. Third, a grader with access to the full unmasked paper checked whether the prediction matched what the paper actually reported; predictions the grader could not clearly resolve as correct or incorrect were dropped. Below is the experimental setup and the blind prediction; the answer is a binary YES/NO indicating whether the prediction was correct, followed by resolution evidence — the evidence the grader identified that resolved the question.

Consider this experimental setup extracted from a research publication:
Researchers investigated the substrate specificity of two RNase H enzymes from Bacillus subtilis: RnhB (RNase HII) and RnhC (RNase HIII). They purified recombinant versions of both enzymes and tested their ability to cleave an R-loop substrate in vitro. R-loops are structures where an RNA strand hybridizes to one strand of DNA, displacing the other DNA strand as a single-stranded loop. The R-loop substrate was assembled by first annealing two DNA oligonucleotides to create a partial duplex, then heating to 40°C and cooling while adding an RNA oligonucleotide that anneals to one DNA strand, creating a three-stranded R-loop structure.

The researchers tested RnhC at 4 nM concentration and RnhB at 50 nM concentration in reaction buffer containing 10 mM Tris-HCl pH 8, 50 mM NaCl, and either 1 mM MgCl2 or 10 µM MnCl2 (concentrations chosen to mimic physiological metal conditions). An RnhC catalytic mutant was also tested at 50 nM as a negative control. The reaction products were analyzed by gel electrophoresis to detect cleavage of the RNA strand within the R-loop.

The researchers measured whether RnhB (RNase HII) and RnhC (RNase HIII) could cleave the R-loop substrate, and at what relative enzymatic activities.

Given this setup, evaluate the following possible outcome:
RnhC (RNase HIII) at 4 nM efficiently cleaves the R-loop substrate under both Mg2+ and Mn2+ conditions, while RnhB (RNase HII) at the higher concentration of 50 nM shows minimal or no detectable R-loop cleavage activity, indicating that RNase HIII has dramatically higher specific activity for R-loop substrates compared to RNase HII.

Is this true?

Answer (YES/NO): YES